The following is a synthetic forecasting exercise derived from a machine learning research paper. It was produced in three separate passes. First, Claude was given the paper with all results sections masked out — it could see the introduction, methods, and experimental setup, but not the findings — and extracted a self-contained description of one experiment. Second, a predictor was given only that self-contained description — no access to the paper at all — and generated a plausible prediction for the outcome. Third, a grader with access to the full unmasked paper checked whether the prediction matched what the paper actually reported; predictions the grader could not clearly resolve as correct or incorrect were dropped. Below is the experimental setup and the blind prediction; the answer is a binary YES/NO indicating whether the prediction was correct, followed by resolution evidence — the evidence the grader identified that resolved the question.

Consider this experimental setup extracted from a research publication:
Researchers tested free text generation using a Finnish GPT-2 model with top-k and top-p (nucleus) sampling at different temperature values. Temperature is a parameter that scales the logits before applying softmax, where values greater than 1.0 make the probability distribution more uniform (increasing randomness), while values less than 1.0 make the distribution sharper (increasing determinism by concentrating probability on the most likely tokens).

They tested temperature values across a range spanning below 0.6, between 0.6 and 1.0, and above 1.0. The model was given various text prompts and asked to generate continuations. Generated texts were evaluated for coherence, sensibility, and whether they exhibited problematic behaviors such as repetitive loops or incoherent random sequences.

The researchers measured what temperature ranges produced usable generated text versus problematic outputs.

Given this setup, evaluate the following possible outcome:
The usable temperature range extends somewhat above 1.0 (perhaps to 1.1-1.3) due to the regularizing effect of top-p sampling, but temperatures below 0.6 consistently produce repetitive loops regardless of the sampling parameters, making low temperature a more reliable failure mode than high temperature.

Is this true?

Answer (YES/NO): NO